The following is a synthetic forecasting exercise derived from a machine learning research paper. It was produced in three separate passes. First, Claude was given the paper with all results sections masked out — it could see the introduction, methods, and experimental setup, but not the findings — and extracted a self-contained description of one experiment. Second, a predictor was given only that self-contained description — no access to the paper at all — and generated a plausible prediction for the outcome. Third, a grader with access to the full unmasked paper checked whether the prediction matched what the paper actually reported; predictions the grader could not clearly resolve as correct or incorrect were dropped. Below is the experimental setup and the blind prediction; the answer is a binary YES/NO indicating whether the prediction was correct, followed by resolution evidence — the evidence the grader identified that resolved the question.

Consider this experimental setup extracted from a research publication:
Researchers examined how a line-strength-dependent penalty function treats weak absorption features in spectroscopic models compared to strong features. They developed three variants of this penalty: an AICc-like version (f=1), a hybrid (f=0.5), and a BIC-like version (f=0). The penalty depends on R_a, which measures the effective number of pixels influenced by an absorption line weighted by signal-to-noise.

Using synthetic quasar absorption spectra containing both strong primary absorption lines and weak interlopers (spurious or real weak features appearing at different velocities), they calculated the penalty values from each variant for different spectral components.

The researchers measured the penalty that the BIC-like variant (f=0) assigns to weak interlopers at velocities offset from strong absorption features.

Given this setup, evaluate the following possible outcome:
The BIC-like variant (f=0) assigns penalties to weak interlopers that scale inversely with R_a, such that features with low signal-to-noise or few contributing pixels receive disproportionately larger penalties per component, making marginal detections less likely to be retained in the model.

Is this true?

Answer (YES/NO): NO